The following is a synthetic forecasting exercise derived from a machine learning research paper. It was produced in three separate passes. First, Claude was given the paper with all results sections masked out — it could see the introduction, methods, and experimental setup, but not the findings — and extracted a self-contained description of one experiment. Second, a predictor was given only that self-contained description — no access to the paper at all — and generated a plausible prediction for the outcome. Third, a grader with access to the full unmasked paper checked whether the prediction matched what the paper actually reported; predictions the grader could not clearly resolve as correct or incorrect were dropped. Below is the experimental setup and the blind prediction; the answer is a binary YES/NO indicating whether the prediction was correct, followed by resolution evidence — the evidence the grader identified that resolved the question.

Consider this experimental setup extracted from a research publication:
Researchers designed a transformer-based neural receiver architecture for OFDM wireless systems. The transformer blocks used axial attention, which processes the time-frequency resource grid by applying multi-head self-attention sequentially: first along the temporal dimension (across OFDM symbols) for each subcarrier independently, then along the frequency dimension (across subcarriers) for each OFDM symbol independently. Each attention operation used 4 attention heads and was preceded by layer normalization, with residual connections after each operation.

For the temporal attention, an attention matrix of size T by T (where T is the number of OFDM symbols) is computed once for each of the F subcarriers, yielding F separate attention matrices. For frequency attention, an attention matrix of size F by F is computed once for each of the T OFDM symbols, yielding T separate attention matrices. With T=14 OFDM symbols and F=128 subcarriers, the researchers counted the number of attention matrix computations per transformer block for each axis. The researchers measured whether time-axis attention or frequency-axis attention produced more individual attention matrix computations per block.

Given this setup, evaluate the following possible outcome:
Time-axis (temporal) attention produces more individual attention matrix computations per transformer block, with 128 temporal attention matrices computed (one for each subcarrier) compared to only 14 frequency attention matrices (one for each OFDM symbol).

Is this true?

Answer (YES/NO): YES